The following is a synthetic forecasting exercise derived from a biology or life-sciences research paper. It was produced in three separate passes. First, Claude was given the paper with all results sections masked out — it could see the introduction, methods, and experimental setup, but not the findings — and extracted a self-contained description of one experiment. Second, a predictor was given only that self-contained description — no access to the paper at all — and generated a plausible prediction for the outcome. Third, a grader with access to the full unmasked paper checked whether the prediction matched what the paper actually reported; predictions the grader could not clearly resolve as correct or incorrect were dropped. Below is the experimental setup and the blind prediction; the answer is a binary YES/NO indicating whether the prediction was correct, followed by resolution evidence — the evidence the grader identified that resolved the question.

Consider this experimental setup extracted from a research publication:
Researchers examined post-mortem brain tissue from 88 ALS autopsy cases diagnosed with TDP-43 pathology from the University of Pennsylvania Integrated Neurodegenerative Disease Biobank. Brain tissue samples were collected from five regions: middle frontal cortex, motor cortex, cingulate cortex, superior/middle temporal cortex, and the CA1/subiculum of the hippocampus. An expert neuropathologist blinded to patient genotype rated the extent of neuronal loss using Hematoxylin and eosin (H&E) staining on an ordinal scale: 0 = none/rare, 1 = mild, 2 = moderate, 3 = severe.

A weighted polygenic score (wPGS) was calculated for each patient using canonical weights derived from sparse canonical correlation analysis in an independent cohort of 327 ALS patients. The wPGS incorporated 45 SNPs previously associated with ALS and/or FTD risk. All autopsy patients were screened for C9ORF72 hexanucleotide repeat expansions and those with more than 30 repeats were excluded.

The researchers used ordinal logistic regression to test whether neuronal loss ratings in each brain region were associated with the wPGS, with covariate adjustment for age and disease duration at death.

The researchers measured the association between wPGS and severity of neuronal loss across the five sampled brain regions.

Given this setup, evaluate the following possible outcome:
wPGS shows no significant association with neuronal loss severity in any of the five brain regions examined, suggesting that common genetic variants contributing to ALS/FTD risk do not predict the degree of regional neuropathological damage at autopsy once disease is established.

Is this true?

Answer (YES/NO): NO